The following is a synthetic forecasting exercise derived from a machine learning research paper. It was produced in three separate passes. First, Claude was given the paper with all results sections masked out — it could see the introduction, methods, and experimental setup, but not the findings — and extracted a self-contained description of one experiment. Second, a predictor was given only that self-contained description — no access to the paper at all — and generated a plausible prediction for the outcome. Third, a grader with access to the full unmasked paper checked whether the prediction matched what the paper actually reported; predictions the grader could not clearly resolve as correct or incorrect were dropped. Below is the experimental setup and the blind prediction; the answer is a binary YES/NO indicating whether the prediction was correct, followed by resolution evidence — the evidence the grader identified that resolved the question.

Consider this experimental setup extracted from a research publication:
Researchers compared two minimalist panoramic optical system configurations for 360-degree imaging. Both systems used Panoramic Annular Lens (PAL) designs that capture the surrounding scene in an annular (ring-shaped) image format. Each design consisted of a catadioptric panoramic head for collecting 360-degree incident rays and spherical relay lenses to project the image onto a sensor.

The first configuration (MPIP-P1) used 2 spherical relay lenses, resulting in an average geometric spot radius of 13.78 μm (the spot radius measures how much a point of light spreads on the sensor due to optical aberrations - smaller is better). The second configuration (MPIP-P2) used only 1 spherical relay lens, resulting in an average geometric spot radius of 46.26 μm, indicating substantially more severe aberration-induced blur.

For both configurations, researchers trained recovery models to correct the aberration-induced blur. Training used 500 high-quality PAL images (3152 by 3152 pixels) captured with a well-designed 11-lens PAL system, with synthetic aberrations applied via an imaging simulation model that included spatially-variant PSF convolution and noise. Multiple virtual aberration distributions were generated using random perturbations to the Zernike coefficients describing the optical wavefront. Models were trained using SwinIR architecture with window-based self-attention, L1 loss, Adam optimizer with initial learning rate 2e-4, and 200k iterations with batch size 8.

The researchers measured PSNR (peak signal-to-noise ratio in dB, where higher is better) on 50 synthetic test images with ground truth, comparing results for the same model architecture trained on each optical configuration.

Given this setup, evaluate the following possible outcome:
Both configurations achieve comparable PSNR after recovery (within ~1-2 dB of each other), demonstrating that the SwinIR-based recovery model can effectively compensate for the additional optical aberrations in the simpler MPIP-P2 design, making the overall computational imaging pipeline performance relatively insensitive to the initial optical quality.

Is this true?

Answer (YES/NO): NO